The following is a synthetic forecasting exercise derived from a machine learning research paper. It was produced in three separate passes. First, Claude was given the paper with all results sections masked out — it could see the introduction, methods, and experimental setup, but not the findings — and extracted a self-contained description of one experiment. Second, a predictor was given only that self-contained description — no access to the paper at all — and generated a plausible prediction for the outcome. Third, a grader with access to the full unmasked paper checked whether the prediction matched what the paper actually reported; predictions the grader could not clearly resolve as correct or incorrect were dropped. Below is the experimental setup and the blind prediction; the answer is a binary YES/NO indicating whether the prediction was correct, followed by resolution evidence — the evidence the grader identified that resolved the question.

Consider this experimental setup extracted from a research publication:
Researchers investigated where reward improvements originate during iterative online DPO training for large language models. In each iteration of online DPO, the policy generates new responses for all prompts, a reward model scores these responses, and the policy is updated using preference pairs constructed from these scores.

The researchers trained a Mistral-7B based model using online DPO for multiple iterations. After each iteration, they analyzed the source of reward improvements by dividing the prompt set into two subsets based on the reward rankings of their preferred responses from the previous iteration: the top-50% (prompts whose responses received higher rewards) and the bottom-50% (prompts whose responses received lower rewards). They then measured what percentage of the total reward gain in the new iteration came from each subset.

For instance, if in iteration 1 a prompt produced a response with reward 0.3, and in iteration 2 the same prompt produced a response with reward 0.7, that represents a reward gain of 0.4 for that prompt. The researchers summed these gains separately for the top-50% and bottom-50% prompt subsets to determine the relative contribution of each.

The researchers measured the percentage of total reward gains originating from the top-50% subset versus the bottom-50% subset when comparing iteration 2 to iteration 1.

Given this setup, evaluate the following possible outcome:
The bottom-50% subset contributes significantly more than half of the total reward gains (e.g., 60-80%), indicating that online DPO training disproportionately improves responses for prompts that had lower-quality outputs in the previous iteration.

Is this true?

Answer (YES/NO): YES